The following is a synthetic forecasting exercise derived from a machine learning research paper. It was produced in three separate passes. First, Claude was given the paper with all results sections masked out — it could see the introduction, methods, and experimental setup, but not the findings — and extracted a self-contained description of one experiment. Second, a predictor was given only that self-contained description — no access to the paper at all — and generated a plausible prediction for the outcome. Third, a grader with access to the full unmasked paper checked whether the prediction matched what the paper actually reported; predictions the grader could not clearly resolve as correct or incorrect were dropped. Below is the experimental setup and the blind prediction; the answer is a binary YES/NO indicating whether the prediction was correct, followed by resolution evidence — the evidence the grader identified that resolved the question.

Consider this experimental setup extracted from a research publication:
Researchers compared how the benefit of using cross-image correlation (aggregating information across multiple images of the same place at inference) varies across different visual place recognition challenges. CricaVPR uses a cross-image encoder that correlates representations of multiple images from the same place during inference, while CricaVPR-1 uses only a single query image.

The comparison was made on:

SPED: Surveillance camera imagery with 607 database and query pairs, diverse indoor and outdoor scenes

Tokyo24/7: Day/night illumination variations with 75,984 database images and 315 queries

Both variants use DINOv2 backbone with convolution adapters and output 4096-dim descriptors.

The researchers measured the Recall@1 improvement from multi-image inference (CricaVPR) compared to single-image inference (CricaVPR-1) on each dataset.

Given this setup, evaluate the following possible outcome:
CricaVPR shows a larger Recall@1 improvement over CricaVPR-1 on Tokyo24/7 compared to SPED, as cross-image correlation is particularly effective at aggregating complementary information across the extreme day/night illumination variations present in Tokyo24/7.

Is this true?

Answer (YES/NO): NO